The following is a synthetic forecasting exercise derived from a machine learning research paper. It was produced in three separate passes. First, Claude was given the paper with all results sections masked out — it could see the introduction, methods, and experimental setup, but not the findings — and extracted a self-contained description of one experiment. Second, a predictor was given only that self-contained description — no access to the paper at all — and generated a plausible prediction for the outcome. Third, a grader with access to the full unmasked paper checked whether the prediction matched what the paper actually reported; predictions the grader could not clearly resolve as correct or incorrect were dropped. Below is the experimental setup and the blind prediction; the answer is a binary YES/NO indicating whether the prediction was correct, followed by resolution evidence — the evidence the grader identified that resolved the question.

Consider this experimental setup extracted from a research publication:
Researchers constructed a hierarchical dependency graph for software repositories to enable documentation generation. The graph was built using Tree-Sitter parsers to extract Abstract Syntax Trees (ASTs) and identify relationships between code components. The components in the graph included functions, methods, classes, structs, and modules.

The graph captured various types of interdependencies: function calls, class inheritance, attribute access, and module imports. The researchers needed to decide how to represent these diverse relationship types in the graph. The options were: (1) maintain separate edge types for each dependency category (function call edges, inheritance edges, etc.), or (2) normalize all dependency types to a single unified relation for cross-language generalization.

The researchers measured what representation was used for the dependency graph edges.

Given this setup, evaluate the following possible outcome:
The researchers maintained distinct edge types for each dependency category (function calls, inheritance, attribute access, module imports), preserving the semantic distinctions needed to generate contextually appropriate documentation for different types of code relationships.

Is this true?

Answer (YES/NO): NO